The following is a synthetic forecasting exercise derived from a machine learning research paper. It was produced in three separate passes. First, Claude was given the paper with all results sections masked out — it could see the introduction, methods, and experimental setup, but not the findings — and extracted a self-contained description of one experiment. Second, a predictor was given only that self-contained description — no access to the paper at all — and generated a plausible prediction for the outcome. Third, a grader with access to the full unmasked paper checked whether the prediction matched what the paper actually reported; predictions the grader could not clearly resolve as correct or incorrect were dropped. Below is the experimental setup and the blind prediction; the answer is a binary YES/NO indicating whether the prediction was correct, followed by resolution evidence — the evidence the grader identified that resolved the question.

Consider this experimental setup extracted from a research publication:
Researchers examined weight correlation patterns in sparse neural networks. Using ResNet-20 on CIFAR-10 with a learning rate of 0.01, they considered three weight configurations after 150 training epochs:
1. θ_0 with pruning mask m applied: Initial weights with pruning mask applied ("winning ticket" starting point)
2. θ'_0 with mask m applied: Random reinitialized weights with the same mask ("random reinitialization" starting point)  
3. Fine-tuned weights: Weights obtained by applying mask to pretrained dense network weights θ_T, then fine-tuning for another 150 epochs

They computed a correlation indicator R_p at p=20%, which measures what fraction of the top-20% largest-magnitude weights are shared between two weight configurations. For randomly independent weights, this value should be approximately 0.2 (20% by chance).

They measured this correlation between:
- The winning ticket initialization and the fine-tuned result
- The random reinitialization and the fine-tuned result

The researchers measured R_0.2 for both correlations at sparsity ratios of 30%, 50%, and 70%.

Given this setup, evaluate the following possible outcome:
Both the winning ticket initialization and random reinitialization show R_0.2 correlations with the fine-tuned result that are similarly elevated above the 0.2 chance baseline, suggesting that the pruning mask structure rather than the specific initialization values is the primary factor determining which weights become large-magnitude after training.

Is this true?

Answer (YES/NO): NO